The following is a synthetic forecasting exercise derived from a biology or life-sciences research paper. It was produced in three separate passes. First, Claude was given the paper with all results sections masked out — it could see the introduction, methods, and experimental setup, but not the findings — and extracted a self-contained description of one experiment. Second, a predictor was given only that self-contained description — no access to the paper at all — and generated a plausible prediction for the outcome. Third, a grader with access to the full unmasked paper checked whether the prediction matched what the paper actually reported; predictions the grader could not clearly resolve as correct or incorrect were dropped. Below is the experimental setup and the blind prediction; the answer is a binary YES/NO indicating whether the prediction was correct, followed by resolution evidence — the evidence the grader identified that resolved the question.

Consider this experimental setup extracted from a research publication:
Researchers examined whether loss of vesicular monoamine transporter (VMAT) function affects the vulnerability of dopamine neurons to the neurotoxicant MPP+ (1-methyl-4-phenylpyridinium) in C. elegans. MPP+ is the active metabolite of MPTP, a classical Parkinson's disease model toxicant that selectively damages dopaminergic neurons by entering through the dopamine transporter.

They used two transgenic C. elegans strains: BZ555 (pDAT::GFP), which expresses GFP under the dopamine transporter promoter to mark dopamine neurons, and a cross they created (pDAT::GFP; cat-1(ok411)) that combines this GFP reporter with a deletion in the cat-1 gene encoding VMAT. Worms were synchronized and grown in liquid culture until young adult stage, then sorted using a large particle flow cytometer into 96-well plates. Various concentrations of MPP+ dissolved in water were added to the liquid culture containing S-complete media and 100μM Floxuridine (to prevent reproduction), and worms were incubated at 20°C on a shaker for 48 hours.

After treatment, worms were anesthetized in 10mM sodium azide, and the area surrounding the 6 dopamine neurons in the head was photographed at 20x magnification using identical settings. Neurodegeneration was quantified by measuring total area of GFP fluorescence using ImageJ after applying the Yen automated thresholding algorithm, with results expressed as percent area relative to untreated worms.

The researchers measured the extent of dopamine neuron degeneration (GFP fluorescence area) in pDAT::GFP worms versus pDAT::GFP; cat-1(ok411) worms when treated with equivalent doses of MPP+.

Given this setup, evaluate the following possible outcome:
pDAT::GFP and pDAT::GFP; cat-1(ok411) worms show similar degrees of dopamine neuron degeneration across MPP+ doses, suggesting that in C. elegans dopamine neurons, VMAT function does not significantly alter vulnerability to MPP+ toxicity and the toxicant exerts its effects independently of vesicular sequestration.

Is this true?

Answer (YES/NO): NO